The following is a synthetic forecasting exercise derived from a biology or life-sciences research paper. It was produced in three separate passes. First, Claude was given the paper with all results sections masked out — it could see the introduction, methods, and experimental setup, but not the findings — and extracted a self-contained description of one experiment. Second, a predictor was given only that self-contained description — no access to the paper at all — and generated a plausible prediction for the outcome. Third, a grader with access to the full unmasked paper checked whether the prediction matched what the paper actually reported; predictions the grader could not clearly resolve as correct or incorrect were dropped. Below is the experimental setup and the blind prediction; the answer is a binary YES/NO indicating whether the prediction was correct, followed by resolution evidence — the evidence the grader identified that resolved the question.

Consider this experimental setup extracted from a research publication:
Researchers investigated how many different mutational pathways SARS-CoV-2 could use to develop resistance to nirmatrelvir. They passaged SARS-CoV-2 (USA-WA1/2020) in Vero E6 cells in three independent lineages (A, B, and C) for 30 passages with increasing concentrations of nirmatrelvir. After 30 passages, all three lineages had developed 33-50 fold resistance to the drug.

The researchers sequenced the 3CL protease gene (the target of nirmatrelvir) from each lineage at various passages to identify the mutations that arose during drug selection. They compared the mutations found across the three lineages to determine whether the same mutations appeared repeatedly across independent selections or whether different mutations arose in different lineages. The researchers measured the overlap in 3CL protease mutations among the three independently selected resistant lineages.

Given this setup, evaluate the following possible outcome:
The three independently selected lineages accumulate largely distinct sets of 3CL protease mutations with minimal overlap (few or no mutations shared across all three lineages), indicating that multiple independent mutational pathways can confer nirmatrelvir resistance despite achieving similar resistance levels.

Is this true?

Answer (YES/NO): YES